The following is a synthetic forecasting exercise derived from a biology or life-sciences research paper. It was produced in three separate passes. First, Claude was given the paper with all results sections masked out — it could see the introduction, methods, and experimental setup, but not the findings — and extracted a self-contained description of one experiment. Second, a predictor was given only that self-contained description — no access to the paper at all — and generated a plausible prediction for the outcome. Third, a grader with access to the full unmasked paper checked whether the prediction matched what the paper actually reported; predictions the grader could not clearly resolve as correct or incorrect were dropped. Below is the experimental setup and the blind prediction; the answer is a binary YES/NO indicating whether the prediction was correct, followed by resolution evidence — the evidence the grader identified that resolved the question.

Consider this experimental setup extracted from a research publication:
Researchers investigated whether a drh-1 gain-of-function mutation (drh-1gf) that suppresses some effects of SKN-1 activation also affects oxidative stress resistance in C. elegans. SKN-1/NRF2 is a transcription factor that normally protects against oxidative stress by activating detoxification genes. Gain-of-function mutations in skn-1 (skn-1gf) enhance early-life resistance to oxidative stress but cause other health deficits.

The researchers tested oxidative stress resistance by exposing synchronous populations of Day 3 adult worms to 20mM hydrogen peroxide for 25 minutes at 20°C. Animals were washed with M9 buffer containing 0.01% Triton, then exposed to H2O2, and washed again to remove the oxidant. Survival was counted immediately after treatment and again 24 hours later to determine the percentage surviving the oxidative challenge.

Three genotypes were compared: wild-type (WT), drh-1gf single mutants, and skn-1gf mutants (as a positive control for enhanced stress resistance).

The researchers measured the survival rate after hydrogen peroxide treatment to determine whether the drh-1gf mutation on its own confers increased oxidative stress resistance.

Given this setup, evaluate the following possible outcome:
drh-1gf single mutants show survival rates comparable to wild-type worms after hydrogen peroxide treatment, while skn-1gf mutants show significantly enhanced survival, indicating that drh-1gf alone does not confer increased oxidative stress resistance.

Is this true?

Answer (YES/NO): YES